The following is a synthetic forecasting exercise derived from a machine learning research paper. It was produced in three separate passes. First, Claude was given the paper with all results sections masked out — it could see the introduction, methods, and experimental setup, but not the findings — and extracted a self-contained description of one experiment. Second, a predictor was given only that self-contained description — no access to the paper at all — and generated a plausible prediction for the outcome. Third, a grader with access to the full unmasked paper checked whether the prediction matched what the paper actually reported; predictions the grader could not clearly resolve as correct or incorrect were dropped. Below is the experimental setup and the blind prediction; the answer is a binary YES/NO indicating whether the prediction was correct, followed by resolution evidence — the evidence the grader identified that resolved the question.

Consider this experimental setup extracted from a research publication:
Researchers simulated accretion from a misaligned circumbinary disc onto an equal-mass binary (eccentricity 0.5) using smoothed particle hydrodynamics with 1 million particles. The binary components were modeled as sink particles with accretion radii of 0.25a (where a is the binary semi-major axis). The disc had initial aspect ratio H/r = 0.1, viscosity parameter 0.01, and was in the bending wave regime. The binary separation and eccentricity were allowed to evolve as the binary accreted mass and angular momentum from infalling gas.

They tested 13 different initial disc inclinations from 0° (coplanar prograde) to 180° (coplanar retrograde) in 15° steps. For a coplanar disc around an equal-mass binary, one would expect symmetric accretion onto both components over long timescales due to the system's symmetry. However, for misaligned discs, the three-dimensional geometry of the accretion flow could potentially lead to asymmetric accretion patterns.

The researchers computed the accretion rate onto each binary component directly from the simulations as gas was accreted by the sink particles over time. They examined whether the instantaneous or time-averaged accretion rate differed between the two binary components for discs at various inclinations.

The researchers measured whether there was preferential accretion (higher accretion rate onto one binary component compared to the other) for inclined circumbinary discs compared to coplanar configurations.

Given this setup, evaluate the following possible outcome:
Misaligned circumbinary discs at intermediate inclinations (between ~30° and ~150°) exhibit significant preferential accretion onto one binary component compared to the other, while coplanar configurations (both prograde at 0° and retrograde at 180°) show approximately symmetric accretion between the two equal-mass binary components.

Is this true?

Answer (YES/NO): NO